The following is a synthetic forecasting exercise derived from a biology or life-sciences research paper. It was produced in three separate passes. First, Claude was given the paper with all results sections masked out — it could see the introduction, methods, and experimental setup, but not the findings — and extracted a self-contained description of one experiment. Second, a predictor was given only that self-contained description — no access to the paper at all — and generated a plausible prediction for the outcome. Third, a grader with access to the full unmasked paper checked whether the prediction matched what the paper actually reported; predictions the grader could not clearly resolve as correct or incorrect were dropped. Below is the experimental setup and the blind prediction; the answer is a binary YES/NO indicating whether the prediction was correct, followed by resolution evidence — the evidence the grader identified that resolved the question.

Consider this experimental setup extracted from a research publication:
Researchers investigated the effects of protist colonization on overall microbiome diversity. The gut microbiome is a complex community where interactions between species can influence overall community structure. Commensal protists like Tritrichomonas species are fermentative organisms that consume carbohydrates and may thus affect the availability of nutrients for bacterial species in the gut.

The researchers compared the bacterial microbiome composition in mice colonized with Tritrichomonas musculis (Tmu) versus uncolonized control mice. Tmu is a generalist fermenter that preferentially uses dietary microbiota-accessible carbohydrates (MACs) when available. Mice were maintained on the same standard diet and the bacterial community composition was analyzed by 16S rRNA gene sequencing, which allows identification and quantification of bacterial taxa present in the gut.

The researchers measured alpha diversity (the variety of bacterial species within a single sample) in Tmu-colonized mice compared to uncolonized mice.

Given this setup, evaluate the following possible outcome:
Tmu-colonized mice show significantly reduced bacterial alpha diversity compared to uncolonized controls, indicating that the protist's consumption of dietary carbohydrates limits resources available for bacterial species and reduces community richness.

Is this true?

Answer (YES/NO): NO